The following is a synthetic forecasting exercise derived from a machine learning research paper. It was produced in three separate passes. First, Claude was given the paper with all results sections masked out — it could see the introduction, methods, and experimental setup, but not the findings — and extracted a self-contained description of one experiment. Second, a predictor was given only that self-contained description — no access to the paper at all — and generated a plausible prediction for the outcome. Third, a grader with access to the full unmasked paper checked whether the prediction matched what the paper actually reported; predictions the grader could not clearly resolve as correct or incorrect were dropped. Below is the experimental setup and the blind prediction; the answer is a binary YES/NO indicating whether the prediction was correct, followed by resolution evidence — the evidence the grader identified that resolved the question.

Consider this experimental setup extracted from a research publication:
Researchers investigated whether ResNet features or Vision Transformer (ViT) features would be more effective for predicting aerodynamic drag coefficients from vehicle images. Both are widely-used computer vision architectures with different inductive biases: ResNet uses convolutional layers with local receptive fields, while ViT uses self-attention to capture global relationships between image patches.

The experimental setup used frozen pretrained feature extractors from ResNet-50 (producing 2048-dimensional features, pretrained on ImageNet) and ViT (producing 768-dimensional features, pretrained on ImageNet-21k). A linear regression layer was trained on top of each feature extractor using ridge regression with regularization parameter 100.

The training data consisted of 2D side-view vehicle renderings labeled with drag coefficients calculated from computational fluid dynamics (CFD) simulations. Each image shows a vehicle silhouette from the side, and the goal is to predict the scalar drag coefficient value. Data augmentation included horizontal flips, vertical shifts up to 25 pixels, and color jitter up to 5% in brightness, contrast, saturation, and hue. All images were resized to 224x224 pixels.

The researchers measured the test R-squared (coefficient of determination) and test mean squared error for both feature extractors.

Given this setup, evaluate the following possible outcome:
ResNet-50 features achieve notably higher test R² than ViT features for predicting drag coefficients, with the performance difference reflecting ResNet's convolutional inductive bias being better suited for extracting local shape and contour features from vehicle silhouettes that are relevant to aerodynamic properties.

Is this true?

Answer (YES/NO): NO